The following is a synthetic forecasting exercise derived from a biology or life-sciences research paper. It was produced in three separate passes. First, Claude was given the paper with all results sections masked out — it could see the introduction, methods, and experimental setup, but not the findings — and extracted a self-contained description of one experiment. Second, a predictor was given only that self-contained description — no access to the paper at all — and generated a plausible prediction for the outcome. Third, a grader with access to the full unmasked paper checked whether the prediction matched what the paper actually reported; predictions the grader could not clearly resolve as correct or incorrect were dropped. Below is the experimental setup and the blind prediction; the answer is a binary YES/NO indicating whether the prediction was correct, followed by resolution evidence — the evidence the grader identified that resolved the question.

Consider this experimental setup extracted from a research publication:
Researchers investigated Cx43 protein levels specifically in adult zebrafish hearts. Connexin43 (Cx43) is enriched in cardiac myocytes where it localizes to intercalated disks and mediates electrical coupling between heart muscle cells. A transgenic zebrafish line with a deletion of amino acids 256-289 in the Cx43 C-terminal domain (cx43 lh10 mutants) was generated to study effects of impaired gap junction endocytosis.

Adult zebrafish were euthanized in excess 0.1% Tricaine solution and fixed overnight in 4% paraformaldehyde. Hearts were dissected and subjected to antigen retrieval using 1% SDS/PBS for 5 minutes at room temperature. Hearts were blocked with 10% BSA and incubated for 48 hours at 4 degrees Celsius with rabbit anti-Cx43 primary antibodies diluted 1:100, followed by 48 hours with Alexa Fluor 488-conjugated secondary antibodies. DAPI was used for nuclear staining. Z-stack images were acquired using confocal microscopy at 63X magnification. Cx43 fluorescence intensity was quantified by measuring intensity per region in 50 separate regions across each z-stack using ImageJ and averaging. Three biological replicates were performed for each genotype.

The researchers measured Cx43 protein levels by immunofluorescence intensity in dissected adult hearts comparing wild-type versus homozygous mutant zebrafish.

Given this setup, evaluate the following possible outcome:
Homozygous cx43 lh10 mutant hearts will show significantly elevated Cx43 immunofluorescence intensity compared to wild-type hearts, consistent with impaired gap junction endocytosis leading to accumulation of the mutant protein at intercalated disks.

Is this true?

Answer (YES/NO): YES